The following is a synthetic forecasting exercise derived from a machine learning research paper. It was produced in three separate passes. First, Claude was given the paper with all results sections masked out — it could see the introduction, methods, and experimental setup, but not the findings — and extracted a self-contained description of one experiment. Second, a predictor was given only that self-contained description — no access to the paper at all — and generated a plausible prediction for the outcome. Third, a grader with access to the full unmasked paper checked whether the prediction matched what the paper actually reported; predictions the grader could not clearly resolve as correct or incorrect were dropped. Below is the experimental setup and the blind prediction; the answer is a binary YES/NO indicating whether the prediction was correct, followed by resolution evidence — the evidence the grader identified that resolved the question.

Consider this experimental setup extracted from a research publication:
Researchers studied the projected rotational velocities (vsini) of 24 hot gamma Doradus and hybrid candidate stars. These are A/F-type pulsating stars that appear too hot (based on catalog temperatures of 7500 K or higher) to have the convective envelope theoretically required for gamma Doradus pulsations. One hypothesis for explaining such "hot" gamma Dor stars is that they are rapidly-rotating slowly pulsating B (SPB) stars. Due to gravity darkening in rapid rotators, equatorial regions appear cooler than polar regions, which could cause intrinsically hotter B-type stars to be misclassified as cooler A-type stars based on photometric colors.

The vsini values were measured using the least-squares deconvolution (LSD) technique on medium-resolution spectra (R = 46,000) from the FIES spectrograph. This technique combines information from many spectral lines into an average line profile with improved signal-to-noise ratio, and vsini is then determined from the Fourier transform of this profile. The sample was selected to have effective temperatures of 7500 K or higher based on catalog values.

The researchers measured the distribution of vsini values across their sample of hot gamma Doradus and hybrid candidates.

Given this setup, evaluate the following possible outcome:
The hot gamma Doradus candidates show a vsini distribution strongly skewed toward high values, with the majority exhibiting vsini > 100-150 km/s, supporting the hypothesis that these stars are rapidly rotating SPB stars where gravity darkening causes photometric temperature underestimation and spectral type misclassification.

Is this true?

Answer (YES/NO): NO